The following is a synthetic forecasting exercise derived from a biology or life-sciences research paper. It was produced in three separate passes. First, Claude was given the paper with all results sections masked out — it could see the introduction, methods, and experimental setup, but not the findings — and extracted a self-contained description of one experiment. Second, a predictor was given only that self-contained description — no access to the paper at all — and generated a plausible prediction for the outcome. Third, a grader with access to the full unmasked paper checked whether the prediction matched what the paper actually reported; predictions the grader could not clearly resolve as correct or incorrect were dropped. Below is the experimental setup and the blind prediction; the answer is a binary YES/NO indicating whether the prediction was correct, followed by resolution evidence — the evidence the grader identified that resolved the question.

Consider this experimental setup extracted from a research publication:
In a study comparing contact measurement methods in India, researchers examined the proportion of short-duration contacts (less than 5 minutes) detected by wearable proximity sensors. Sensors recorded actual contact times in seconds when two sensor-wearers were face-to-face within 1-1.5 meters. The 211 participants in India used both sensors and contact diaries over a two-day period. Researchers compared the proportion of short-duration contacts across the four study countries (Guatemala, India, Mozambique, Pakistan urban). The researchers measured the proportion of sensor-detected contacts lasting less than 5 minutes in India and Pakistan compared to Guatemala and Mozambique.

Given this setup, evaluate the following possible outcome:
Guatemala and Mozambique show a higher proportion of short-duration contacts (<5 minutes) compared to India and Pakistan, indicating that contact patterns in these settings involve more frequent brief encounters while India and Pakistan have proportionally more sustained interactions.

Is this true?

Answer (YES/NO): NO